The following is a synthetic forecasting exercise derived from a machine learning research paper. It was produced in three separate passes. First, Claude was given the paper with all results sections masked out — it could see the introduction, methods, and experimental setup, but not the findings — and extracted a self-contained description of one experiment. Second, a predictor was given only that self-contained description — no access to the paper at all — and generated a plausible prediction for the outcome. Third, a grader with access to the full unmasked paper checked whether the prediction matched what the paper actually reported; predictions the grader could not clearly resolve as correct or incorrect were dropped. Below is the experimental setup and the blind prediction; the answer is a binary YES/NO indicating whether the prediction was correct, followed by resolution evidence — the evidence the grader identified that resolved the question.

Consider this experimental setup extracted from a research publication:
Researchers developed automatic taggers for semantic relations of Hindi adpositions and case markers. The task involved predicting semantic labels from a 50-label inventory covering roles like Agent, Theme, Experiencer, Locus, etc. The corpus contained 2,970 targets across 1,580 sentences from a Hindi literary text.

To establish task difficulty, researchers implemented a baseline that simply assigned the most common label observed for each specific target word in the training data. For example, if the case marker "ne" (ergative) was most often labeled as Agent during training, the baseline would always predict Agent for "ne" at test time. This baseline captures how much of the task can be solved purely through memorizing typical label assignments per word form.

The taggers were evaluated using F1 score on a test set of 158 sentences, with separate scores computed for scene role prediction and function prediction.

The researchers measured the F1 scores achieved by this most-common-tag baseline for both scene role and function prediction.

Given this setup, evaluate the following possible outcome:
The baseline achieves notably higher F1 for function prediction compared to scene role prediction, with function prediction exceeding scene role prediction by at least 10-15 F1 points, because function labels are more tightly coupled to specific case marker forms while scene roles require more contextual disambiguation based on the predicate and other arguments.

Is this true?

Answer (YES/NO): YES